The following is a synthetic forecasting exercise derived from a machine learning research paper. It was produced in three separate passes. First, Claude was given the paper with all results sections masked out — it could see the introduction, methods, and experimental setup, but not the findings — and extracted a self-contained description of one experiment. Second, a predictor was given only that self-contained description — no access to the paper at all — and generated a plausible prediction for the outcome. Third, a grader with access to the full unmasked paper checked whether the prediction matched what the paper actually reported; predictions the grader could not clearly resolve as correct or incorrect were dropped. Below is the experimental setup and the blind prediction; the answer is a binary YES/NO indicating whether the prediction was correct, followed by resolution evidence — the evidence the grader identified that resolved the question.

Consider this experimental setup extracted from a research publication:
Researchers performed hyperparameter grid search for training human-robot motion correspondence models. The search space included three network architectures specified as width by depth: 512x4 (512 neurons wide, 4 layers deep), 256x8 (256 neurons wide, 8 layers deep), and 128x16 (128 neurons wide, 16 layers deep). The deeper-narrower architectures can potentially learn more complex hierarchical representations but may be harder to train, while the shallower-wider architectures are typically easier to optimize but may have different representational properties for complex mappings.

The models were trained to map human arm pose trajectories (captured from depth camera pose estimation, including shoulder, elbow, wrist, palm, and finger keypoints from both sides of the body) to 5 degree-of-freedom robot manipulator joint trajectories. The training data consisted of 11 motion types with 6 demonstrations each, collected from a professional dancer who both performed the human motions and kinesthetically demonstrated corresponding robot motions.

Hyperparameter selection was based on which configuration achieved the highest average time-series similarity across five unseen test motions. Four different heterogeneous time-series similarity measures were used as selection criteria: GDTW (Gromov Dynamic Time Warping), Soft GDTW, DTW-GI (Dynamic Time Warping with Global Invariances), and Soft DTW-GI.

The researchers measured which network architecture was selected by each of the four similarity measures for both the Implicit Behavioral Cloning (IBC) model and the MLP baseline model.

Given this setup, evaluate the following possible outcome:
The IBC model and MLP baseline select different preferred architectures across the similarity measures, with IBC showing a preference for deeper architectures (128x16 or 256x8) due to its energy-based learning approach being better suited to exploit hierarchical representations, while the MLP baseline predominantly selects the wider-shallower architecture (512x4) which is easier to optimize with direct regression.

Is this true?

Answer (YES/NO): NO